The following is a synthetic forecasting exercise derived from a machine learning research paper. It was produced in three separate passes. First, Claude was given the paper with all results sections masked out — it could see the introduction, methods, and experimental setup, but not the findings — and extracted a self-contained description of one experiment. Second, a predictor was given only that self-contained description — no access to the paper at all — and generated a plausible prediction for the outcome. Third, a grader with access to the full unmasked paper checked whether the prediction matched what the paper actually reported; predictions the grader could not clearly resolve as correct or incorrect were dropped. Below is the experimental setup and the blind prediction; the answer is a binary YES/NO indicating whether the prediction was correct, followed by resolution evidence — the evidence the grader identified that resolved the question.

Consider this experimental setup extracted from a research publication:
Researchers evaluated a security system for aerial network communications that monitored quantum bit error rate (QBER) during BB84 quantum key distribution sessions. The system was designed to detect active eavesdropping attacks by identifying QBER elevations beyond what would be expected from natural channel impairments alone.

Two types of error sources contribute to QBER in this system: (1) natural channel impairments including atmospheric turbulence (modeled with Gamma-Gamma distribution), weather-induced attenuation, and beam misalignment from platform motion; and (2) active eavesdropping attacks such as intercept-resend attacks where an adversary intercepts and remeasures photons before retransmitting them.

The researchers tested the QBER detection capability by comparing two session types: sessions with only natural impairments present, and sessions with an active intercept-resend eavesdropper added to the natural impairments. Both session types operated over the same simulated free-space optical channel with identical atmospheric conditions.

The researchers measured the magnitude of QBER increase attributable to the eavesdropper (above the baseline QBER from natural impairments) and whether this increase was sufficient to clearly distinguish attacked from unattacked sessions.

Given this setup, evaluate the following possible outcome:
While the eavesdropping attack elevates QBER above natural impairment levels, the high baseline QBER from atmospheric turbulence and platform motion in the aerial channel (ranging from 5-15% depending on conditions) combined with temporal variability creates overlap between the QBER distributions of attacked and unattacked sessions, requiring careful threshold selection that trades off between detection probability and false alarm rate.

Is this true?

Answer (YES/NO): NO